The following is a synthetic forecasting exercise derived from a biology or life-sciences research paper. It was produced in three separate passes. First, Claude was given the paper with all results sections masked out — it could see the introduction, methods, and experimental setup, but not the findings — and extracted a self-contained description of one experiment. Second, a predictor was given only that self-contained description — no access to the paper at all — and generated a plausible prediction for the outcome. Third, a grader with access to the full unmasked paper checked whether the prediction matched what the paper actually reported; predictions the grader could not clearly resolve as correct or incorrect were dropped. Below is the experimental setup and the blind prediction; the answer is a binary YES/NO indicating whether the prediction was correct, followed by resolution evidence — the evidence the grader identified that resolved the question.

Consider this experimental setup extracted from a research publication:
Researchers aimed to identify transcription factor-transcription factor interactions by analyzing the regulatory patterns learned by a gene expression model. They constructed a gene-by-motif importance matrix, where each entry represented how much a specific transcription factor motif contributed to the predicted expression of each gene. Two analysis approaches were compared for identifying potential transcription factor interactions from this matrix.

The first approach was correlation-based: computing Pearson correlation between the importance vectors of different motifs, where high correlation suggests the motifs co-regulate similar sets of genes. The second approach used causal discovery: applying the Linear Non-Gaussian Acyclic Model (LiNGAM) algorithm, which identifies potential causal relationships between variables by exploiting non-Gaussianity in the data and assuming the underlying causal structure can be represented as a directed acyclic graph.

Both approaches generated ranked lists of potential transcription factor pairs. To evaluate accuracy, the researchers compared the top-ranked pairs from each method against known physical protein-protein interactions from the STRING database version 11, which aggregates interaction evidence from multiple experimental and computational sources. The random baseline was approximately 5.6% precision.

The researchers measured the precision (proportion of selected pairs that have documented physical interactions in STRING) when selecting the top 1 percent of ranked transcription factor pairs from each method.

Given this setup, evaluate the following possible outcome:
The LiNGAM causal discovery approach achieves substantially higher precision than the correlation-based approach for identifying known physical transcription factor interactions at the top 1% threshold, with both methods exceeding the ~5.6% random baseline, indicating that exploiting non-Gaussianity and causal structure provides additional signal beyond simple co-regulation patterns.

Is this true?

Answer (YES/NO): YES